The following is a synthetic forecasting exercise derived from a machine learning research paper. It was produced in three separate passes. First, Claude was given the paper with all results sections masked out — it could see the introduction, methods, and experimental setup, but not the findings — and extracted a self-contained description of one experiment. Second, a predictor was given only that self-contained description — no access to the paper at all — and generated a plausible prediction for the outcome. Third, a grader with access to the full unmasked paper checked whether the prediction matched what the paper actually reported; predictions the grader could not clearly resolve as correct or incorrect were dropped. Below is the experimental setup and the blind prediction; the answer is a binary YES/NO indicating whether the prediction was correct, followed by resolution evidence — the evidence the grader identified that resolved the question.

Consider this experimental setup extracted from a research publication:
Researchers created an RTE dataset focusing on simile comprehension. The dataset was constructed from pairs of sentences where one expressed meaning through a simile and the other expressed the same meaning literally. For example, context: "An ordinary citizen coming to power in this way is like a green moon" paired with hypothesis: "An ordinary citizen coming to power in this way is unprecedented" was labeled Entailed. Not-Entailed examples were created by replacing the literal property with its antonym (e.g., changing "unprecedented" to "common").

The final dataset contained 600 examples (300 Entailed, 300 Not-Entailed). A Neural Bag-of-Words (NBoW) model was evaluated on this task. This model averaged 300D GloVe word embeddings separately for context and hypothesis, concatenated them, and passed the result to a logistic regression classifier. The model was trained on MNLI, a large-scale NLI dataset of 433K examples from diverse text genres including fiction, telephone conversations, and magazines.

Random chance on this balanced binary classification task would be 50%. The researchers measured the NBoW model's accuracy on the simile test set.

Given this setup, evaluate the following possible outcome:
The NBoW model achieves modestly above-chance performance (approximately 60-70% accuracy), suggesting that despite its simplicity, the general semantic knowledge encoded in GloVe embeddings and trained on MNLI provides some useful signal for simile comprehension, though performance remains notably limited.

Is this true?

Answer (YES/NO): NO